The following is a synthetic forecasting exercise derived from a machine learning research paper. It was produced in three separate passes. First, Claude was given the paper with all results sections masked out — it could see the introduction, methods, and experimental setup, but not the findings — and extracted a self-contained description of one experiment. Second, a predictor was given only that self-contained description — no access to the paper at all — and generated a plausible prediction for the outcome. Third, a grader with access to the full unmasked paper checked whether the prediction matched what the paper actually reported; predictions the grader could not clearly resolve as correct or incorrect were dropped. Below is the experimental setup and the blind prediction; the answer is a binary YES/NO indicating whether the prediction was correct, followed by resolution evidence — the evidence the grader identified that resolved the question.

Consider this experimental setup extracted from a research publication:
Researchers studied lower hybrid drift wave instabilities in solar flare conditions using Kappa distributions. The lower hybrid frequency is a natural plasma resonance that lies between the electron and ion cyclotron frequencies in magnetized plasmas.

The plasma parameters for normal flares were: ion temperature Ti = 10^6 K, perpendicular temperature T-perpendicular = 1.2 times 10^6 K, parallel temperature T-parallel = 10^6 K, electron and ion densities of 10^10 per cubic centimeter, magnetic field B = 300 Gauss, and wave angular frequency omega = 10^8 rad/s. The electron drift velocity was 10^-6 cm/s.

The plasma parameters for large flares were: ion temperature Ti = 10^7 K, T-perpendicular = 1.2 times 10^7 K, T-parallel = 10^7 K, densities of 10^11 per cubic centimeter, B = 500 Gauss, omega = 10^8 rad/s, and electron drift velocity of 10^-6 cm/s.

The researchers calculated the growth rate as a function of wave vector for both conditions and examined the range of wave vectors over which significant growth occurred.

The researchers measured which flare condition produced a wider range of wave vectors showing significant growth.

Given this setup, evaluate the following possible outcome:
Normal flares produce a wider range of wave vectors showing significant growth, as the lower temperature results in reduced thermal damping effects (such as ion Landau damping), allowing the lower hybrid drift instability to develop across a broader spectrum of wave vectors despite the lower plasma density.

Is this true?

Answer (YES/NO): YES